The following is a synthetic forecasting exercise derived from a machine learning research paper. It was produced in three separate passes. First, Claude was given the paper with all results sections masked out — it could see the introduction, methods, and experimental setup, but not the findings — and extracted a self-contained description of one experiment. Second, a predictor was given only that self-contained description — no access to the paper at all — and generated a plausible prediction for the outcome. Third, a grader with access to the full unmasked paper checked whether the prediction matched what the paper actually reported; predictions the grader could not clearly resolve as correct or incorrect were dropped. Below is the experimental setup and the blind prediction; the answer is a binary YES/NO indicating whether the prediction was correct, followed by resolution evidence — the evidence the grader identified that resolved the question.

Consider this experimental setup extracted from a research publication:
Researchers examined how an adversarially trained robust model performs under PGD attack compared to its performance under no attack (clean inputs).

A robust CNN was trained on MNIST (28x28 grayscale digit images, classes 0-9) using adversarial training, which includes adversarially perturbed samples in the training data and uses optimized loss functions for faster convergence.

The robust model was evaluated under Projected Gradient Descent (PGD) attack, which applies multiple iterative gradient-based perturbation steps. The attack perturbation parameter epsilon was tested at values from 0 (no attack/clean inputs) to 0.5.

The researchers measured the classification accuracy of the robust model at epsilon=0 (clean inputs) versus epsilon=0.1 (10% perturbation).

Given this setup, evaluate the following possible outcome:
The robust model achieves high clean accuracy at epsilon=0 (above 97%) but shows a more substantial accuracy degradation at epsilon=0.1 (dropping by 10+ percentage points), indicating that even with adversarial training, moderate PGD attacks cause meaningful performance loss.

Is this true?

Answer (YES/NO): NO